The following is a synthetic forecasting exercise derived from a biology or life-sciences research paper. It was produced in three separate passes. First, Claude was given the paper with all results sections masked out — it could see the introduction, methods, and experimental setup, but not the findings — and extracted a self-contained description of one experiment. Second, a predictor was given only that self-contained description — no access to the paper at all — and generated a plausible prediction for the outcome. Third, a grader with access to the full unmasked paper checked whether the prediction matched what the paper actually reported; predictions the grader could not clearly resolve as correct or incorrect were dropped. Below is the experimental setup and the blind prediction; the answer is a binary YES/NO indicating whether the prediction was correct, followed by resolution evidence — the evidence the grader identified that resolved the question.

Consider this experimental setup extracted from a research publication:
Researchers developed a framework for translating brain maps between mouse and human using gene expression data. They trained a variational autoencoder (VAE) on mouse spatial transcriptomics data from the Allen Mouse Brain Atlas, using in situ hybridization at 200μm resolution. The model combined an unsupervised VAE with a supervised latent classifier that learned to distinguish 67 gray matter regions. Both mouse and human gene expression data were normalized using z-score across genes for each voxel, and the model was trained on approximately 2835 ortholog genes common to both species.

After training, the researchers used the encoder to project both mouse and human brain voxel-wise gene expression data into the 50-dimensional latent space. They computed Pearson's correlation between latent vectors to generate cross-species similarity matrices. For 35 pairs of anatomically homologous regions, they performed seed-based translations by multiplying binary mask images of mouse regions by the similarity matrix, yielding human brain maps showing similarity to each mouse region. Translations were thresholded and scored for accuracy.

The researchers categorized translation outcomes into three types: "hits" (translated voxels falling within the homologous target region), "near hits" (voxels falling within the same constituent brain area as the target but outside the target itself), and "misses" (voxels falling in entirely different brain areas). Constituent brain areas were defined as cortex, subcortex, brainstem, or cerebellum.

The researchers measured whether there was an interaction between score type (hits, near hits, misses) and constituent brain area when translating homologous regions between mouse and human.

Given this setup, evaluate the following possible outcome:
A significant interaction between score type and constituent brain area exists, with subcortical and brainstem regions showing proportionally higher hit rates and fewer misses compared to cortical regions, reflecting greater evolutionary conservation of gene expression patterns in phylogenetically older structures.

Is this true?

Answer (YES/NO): YES